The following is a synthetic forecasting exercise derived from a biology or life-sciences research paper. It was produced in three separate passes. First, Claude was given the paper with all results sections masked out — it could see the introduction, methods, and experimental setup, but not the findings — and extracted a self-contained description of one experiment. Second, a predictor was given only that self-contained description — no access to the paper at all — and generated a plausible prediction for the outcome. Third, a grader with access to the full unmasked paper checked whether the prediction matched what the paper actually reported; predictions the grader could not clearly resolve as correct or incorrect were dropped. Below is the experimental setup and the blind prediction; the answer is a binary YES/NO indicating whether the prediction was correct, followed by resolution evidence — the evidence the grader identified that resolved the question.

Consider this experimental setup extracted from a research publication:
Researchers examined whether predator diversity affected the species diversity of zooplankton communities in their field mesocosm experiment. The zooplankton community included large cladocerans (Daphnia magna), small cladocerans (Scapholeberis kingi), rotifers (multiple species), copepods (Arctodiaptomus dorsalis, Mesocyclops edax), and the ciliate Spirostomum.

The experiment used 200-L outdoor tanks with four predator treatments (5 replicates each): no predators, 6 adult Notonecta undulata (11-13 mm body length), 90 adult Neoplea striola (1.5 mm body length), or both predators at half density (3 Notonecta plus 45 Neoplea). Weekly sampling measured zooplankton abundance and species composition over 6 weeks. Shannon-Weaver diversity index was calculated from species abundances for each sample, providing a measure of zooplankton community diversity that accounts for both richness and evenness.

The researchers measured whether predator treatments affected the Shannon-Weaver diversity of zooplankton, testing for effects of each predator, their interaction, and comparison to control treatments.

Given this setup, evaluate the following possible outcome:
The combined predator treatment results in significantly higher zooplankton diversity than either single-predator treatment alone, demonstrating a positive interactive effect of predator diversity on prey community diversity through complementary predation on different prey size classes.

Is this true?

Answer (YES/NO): NO